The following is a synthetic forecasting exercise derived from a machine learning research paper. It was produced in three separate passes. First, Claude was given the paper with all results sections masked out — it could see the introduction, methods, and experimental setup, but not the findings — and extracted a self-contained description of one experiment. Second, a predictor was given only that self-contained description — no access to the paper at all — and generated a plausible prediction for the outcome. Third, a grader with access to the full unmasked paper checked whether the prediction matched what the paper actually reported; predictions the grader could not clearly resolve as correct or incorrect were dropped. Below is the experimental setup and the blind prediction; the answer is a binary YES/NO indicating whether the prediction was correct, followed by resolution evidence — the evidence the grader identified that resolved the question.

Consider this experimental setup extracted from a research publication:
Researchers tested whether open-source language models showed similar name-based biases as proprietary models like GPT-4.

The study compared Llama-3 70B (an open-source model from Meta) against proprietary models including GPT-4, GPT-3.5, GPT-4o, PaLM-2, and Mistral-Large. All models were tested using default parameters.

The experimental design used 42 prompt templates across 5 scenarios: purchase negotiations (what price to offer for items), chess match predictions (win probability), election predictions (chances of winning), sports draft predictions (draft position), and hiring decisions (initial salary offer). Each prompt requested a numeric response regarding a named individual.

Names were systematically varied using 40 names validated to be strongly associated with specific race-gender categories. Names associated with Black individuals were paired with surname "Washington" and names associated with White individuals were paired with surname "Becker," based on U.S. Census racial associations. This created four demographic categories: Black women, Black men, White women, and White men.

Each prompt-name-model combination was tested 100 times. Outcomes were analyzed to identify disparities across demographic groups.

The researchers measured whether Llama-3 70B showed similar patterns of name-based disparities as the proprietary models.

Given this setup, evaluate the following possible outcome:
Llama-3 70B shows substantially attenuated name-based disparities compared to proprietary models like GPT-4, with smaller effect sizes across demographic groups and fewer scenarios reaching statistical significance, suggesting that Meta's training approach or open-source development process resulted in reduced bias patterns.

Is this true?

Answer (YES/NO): NO